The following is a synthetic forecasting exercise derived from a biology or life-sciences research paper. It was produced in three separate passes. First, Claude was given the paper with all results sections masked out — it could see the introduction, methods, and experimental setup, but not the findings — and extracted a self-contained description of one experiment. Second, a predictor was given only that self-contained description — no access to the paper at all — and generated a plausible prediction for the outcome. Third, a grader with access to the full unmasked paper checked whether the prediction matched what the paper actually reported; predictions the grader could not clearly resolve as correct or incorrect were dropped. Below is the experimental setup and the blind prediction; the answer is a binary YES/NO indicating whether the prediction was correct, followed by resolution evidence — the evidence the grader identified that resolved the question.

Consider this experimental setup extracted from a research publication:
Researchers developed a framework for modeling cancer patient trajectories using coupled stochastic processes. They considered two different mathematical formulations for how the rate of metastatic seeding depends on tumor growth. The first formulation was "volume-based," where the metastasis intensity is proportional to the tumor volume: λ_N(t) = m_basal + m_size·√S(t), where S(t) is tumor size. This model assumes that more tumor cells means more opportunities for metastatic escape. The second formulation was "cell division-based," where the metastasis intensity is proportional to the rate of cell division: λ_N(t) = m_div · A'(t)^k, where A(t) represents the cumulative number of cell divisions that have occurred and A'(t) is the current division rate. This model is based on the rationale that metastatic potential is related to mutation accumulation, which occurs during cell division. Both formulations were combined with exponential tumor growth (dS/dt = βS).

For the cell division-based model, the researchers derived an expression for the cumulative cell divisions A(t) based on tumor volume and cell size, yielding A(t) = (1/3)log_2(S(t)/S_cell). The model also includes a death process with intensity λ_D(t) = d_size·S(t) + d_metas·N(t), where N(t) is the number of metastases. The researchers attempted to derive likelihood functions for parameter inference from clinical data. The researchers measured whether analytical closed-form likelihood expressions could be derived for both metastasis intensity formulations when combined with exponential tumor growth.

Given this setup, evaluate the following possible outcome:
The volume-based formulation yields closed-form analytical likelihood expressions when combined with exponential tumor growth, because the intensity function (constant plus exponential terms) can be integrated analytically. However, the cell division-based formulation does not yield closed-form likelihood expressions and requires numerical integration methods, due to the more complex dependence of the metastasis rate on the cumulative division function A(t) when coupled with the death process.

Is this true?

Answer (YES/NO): NO